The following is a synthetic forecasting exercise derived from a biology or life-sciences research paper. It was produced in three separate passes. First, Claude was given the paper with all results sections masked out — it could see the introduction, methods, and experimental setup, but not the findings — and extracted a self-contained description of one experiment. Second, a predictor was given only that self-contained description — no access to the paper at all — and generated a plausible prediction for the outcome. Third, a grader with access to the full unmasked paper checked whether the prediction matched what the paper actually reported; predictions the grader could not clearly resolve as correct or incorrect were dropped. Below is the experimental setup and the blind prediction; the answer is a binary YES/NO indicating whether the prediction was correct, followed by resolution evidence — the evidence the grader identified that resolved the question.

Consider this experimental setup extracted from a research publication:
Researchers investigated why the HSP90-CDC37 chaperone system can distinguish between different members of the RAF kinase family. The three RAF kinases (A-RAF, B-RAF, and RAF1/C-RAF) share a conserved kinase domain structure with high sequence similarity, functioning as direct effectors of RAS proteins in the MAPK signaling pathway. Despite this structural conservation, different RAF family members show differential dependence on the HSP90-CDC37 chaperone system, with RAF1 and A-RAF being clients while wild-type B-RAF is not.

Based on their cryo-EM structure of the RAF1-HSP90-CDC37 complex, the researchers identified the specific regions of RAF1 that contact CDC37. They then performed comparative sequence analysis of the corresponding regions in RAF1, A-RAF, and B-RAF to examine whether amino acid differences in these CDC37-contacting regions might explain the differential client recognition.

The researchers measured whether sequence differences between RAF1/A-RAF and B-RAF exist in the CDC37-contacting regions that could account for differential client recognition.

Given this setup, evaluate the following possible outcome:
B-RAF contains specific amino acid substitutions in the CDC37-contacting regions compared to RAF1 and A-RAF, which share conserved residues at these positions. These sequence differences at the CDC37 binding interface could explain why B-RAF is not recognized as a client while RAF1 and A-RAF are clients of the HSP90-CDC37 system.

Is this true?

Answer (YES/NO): NO